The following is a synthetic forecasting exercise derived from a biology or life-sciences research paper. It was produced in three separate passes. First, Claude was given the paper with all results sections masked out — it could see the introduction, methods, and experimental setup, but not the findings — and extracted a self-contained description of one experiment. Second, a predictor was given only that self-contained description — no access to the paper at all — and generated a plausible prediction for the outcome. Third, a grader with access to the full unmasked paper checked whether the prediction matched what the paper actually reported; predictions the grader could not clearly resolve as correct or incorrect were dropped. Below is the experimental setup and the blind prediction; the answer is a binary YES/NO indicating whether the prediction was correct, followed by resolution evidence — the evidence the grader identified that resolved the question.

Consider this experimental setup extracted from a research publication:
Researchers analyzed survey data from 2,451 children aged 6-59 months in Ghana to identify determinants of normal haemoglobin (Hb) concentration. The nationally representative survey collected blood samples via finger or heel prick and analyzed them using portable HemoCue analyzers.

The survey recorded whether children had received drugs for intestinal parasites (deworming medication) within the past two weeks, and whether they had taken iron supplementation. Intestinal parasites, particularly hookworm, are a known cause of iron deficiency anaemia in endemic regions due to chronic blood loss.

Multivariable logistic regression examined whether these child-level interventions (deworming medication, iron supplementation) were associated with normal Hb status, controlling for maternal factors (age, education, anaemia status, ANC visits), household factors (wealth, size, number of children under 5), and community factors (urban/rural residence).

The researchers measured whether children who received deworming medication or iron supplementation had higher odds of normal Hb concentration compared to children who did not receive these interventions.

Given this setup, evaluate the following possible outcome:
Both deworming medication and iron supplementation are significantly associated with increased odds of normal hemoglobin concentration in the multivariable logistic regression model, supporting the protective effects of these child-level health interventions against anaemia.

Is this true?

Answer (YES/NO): NO